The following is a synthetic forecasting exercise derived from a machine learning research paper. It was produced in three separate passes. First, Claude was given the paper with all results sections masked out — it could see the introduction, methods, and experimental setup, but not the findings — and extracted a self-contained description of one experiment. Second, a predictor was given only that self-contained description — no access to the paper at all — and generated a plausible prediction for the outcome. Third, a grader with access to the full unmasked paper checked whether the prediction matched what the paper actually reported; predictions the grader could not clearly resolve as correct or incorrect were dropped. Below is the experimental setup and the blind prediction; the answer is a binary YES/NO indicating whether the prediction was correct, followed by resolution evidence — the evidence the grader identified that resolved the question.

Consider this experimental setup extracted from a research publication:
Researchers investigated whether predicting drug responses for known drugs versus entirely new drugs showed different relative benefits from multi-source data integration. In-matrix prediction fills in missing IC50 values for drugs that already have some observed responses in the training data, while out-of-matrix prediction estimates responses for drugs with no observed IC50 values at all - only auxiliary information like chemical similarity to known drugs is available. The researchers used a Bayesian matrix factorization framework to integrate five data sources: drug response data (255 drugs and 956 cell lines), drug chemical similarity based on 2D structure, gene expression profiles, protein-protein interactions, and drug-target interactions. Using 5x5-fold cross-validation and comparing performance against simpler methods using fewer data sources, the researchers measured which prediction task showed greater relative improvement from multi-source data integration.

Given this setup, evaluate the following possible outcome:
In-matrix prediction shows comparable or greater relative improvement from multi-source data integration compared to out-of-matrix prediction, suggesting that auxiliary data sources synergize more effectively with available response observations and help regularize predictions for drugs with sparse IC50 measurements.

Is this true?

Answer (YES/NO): NO